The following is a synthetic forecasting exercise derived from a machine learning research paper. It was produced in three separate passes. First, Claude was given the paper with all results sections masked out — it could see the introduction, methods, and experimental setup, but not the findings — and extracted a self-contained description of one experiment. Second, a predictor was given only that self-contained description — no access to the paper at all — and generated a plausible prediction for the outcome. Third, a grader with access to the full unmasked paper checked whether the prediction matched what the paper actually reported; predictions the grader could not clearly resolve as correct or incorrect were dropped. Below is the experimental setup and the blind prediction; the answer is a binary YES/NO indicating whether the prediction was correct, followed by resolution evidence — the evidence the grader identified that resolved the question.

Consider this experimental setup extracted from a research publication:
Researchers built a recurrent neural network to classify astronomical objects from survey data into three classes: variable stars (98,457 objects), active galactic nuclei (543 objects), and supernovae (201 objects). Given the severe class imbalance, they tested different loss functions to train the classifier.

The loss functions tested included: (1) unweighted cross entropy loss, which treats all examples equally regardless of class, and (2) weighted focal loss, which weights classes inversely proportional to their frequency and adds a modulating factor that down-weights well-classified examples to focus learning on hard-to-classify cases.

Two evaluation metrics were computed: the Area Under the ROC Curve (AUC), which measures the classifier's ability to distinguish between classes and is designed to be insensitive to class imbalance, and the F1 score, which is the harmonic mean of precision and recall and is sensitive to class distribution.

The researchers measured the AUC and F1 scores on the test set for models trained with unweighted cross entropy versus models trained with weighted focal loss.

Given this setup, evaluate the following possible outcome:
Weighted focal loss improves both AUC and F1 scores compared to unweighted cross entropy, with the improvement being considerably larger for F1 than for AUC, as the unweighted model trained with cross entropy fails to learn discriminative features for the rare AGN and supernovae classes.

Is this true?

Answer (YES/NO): NO